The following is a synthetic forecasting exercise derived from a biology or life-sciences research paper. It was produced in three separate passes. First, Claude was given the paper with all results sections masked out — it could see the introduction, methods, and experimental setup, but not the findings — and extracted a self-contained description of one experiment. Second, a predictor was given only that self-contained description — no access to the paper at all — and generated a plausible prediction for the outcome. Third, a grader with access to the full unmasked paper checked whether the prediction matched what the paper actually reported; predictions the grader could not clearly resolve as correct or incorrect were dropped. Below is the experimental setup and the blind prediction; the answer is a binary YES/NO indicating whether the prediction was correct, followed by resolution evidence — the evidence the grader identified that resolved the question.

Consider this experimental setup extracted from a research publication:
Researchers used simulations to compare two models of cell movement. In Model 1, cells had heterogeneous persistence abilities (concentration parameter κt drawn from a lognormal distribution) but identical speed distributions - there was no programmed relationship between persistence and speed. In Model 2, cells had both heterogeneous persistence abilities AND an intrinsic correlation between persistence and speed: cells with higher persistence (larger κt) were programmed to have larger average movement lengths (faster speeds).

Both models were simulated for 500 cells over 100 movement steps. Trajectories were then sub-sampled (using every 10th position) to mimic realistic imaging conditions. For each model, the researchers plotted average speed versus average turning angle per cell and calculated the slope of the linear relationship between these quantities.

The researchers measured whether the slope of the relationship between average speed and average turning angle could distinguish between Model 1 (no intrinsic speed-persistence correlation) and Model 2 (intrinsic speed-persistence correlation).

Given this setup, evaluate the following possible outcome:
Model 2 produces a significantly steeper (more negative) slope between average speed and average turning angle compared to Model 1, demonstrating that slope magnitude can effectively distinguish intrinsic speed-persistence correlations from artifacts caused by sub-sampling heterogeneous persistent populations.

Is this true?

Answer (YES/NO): NO